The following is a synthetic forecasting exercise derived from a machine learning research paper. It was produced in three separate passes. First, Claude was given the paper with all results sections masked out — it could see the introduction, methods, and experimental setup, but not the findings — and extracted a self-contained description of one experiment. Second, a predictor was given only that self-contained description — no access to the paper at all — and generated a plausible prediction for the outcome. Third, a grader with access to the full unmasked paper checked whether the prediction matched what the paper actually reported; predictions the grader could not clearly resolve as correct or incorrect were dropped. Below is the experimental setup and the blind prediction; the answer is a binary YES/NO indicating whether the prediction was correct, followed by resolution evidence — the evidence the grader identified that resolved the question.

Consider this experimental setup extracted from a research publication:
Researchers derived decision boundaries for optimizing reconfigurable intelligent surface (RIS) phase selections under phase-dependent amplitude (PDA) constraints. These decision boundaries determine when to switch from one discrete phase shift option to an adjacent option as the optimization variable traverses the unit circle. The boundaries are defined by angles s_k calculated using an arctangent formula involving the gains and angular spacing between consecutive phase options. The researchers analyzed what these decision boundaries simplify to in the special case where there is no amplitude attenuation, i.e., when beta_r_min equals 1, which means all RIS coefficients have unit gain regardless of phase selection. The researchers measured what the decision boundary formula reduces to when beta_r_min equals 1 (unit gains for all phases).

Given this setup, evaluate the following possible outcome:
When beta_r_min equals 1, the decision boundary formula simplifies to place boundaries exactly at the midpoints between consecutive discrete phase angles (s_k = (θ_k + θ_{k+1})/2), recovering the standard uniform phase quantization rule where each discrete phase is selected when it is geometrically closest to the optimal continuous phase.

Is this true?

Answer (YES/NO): YES